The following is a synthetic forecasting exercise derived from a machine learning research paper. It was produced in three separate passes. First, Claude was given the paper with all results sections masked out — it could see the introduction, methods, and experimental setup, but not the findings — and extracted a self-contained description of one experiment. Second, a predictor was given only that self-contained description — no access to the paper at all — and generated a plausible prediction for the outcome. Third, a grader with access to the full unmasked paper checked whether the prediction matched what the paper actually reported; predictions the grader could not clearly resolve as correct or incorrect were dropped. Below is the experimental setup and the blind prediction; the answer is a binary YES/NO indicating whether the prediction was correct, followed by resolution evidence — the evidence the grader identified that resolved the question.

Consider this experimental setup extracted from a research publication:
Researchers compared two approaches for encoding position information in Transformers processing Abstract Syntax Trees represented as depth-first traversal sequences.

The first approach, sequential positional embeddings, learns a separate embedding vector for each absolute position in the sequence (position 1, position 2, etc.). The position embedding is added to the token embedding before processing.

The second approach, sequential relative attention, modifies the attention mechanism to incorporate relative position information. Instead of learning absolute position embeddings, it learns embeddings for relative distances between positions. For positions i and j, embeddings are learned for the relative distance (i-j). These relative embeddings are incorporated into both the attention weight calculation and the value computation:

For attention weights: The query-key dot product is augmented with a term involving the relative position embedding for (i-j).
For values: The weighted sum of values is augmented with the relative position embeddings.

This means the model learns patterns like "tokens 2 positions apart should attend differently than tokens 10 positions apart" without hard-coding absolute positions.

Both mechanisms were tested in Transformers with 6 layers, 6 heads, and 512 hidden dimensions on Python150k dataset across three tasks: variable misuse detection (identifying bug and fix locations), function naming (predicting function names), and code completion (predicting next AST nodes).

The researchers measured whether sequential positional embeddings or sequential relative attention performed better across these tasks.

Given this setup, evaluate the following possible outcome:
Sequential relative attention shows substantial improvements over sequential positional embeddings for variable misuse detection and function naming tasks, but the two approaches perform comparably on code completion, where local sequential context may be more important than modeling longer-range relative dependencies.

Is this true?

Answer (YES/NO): NO